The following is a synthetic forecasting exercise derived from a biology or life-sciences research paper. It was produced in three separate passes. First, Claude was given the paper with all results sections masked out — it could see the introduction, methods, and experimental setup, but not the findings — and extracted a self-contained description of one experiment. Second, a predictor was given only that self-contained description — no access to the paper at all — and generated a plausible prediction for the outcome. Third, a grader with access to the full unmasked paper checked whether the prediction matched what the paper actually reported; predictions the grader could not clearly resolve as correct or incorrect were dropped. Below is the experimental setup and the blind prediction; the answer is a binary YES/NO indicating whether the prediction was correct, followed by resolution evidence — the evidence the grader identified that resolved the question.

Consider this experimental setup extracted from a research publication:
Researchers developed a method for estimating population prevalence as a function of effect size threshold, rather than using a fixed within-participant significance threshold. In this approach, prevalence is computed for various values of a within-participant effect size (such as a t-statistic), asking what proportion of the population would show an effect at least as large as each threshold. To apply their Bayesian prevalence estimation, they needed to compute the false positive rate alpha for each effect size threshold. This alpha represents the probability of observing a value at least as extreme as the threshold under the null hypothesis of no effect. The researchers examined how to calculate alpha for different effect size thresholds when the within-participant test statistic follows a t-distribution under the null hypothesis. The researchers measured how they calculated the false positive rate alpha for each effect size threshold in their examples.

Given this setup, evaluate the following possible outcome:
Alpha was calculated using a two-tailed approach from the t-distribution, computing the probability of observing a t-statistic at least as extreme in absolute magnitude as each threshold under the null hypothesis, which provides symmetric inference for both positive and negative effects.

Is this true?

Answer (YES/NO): NO